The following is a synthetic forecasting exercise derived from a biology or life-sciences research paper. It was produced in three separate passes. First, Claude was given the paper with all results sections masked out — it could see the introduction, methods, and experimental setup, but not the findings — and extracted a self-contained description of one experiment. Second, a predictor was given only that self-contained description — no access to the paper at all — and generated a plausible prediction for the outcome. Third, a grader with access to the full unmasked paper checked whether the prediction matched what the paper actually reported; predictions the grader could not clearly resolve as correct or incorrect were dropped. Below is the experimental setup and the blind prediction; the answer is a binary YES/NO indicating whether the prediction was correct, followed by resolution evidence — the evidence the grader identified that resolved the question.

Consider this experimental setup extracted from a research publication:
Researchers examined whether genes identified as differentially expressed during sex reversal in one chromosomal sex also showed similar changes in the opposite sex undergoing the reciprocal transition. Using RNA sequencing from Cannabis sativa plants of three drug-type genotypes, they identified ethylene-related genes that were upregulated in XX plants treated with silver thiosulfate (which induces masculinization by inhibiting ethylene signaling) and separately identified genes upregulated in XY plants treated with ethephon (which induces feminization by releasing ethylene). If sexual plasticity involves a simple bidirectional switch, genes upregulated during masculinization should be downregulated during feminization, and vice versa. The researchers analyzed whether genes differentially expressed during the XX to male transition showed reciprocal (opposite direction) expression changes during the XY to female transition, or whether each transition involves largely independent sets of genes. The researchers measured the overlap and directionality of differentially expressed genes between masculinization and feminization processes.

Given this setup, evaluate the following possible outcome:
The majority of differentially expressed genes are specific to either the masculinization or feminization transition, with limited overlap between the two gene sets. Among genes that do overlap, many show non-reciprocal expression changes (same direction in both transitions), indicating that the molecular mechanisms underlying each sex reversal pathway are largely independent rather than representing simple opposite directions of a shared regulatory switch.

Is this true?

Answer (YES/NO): YES